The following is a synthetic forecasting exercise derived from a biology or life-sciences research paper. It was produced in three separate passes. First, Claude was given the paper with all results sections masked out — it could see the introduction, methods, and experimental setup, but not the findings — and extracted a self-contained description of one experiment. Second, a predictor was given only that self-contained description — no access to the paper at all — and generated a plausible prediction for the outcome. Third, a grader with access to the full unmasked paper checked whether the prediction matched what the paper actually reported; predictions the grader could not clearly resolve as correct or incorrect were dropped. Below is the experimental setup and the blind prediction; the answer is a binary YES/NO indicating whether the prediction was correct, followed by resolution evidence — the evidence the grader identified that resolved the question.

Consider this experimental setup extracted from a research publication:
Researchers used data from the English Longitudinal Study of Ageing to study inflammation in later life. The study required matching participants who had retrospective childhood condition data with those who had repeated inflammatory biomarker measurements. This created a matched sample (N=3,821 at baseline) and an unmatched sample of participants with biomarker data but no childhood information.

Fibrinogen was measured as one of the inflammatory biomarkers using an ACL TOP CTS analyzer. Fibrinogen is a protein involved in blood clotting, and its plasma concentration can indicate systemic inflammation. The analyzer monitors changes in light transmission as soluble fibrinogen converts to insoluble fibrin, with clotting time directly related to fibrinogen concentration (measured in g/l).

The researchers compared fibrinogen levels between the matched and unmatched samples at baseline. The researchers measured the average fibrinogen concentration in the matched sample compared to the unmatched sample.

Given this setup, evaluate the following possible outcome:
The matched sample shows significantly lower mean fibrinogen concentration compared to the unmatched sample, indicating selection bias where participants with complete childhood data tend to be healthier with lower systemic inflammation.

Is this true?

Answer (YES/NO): YES